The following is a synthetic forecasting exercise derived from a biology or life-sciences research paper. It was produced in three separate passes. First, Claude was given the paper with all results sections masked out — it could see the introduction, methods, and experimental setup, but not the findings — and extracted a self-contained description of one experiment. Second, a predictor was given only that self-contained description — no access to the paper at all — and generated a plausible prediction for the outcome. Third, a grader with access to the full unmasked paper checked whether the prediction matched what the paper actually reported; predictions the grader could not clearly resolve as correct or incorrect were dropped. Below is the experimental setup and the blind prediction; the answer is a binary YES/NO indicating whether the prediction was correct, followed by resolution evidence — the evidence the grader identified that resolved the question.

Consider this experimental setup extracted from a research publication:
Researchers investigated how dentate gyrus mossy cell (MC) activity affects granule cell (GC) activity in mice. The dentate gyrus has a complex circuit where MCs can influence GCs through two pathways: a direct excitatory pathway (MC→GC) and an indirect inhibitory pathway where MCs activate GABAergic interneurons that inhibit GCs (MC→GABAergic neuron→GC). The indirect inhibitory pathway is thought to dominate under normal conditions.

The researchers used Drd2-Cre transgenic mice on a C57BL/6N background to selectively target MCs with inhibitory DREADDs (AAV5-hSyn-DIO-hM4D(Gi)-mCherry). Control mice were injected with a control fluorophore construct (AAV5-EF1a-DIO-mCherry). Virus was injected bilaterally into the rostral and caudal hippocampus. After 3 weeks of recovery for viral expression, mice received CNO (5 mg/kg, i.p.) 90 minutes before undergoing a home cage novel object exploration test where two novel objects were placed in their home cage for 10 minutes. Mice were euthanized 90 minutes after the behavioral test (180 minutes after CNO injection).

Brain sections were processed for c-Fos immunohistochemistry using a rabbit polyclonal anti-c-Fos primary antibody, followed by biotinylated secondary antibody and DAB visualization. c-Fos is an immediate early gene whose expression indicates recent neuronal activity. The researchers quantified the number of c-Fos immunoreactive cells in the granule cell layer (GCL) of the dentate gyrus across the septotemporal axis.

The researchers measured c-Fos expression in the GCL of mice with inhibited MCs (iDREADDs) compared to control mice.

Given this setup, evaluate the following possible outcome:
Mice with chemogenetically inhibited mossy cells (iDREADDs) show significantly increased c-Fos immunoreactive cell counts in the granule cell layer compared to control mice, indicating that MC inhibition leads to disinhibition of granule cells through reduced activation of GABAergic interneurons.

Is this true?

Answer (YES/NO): YES